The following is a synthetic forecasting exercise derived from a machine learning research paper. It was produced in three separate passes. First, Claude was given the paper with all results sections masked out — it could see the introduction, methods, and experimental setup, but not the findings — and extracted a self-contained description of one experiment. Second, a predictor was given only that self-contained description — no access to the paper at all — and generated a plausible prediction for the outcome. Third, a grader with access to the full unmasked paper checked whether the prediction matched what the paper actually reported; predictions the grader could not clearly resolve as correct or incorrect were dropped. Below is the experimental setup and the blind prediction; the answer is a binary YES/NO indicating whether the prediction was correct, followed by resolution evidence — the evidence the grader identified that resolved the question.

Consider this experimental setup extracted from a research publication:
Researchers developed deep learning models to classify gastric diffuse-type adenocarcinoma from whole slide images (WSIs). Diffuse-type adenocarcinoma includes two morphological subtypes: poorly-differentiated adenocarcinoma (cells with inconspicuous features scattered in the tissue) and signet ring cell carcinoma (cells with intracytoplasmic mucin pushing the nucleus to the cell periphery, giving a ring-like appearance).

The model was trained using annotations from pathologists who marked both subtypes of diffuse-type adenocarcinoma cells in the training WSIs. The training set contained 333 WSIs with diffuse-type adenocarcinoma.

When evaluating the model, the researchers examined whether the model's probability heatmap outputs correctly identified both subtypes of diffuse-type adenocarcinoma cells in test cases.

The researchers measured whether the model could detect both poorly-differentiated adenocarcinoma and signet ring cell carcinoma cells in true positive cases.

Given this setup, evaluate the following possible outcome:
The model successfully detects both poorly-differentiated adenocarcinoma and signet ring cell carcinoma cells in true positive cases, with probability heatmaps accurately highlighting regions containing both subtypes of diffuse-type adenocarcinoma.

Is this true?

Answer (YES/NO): YES